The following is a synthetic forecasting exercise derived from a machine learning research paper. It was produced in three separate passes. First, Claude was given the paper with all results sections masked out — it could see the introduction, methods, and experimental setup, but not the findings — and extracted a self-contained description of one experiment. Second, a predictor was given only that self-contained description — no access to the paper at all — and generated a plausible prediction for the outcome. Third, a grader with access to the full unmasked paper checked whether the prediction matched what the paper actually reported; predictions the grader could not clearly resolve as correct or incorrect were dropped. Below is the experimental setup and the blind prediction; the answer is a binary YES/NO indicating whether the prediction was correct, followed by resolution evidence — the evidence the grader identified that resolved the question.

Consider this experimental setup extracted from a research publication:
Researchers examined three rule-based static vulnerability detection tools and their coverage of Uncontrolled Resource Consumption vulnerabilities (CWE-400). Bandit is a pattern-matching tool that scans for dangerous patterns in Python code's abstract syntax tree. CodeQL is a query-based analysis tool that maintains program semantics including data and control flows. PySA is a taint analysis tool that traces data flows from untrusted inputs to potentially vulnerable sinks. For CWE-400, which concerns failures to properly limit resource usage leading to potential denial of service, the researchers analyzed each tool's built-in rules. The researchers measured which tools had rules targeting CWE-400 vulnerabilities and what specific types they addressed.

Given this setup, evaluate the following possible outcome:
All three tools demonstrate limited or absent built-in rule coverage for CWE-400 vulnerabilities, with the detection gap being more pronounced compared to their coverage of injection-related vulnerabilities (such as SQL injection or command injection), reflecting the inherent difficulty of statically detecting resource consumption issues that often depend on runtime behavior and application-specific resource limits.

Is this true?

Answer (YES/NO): YES